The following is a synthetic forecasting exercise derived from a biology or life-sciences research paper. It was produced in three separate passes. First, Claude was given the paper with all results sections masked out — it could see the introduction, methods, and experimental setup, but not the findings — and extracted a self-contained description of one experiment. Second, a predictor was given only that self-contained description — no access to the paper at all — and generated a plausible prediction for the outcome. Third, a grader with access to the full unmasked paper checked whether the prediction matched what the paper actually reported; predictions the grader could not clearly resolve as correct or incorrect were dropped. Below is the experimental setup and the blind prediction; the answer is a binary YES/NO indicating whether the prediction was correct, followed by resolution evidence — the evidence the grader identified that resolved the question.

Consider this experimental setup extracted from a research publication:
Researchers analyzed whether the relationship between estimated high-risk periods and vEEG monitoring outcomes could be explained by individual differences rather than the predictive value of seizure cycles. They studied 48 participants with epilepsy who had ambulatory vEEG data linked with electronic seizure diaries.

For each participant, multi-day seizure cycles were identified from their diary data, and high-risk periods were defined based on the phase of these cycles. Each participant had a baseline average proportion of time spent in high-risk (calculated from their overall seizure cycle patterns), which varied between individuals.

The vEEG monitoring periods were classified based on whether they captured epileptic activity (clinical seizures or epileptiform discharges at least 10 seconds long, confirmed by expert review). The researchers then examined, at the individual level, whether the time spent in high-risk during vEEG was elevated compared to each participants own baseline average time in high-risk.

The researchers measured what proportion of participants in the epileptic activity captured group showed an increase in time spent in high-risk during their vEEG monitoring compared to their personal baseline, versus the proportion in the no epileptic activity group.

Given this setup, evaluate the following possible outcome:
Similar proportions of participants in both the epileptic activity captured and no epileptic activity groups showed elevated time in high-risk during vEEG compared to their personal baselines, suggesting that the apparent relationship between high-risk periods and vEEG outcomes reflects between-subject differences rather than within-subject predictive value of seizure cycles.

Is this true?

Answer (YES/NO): NO